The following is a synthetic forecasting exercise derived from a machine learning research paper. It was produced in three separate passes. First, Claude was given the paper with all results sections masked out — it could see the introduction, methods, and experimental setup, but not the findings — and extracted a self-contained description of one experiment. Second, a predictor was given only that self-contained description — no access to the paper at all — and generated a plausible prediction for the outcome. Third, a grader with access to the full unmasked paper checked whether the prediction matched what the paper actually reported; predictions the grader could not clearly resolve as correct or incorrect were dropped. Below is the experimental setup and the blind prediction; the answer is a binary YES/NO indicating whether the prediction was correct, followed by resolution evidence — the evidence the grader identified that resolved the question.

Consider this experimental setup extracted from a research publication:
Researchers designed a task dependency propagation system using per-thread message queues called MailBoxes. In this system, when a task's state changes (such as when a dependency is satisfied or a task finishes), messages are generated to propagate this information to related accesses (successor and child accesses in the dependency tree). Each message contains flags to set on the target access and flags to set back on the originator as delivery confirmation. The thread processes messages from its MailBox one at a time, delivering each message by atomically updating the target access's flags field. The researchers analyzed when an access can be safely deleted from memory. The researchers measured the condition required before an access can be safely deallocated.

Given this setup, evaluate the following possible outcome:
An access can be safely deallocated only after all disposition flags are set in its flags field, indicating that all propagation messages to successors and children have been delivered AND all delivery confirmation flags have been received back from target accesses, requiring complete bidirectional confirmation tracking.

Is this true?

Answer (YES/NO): NO